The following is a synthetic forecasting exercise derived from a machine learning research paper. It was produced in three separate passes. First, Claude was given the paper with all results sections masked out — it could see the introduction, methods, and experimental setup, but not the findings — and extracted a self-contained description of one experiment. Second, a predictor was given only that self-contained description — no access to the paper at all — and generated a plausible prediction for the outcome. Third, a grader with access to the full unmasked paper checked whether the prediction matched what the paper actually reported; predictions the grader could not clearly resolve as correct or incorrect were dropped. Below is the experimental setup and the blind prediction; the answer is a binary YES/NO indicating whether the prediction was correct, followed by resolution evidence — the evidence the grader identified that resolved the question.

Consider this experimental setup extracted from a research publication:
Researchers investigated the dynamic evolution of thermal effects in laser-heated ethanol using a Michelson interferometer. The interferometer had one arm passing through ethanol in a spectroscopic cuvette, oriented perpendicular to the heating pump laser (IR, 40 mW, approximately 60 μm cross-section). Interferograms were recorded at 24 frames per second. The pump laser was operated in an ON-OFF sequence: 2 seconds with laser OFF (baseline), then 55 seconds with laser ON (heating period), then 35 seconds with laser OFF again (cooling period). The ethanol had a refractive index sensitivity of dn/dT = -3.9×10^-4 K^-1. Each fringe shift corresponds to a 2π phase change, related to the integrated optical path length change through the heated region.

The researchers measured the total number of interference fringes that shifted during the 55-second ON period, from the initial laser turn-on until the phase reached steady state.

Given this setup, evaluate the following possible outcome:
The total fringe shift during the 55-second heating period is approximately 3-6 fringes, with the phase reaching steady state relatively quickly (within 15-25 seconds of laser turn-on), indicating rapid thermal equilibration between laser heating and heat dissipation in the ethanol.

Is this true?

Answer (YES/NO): NO